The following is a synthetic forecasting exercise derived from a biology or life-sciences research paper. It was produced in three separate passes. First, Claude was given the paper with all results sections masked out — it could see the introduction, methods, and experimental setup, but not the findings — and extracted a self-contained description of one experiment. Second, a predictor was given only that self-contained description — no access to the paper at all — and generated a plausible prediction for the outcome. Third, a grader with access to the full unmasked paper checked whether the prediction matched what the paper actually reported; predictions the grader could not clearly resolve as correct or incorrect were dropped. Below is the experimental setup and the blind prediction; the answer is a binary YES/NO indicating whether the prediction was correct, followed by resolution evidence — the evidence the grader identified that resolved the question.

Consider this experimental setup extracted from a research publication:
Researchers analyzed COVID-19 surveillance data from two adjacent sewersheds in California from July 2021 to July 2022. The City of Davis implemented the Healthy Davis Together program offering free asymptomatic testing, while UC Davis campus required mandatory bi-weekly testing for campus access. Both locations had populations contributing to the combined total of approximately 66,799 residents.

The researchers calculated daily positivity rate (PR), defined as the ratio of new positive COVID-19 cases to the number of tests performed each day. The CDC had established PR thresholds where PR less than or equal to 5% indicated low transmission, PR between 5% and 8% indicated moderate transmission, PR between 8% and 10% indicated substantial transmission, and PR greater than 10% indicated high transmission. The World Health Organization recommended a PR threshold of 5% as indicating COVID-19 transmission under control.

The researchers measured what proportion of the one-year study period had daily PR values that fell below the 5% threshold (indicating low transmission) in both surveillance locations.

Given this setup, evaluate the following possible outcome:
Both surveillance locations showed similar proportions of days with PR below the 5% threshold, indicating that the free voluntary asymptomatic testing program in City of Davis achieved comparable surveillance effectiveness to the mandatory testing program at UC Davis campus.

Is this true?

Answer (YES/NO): NO